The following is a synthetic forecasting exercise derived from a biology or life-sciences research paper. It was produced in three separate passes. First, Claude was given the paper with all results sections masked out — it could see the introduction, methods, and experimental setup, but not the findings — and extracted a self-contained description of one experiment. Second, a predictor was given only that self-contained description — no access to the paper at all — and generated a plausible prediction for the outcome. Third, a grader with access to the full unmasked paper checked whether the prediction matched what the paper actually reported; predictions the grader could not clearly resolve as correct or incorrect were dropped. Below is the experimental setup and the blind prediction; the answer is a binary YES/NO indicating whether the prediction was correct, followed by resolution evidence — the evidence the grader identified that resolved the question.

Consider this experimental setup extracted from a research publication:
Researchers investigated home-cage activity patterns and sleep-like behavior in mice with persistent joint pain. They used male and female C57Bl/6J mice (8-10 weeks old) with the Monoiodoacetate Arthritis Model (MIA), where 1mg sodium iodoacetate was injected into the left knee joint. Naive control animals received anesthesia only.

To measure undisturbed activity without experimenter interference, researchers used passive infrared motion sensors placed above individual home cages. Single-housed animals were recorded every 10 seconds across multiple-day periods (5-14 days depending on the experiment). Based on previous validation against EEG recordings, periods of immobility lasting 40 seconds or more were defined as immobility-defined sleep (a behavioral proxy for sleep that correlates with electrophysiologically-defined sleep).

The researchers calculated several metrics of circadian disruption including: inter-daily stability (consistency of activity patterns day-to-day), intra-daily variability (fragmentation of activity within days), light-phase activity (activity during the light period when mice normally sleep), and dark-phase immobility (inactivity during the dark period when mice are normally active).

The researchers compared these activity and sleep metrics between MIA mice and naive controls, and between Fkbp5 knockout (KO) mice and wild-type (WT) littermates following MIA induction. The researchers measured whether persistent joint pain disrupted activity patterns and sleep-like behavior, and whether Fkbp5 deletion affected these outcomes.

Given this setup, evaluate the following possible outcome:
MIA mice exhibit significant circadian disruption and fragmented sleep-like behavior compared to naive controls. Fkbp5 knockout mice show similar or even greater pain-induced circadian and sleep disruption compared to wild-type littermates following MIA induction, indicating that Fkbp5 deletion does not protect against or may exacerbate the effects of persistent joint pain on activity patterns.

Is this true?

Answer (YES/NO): NO